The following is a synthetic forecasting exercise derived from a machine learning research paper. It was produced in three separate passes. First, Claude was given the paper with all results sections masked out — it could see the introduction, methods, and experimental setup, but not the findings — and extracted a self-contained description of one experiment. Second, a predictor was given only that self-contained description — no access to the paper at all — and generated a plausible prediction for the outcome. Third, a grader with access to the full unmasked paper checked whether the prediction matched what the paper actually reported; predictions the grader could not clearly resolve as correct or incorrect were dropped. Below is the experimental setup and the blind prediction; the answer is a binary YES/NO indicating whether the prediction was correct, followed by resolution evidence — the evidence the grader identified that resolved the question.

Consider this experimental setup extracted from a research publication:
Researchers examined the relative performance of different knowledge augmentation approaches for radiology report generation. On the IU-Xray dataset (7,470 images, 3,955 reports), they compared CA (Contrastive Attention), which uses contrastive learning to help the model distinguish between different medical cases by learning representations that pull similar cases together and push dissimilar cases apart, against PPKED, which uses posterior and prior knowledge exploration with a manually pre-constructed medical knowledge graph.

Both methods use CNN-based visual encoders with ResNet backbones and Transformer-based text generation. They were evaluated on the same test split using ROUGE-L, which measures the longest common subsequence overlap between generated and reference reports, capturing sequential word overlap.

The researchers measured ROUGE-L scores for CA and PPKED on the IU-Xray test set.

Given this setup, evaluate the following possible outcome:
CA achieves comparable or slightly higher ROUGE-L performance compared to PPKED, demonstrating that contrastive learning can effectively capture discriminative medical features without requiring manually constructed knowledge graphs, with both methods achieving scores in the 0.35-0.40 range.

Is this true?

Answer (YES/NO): YES